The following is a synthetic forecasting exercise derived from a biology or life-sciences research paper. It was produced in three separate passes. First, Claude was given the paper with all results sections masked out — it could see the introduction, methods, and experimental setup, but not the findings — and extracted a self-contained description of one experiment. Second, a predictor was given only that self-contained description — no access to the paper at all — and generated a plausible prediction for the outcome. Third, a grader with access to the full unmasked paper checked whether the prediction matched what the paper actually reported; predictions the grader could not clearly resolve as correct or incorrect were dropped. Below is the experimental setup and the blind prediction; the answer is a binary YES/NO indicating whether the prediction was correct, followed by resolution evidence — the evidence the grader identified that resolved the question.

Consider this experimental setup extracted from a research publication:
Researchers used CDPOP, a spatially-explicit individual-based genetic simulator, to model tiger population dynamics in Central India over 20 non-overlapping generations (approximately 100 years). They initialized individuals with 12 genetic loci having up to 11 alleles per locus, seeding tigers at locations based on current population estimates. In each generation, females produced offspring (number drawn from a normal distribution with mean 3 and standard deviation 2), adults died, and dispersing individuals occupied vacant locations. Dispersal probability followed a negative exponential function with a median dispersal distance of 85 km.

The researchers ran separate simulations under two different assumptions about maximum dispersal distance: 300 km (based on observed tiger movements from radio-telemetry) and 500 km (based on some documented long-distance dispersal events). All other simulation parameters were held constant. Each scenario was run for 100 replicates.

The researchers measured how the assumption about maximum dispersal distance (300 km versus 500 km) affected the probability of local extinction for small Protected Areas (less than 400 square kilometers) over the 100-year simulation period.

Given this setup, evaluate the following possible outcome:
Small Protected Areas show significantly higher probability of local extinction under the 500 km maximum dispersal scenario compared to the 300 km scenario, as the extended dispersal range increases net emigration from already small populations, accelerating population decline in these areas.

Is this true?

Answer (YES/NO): NO